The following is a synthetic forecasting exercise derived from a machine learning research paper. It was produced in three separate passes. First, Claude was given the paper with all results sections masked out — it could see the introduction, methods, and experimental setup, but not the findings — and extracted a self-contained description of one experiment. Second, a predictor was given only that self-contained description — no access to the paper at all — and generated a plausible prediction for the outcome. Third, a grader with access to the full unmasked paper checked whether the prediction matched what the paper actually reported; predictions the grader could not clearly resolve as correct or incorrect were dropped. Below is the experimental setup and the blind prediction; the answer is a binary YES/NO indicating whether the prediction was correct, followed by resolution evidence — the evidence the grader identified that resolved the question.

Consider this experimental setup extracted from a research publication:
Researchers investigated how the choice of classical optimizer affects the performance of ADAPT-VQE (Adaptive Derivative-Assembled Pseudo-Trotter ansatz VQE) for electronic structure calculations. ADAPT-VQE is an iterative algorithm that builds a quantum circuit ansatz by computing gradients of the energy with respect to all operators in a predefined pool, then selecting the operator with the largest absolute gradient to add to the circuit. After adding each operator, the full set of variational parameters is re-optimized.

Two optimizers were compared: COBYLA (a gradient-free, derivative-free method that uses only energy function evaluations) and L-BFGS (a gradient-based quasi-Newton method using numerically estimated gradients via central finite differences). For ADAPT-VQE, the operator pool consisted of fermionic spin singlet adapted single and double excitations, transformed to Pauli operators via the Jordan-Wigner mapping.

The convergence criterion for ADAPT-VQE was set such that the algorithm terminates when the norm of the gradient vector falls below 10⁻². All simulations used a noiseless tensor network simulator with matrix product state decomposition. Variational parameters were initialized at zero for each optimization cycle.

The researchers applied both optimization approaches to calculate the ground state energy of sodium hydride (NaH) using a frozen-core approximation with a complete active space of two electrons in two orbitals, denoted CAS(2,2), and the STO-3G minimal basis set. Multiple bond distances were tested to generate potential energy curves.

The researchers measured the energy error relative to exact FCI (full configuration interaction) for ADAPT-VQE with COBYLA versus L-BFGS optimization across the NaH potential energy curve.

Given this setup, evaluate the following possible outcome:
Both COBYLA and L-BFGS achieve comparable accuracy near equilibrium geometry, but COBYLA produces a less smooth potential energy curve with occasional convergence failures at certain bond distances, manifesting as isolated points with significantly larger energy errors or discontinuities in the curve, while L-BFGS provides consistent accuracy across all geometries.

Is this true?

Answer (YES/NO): NO